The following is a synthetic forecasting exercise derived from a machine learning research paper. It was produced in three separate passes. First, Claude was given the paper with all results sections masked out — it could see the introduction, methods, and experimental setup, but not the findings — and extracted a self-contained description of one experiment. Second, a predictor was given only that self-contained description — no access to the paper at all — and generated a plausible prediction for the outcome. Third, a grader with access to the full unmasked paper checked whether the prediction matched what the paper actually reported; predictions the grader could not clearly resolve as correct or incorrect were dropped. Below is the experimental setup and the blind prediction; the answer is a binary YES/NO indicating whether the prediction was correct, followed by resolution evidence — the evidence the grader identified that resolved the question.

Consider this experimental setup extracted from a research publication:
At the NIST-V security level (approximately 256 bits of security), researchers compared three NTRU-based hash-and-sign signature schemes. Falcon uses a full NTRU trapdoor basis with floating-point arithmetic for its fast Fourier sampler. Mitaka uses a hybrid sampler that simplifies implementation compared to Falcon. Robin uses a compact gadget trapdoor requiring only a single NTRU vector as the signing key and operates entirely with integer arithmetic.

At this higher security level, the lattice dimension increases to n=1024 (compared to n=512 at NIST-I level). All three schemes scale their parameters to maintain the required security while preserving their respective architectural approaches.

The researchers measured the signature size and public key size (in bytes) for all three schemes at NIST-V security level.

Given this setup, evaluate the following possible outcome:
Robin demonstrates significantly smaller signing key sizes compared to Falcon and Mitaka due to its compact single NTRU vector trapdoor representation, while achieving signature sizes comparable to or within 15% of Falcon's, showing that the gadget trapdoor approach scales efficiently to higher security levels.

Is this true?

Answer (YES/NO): NO